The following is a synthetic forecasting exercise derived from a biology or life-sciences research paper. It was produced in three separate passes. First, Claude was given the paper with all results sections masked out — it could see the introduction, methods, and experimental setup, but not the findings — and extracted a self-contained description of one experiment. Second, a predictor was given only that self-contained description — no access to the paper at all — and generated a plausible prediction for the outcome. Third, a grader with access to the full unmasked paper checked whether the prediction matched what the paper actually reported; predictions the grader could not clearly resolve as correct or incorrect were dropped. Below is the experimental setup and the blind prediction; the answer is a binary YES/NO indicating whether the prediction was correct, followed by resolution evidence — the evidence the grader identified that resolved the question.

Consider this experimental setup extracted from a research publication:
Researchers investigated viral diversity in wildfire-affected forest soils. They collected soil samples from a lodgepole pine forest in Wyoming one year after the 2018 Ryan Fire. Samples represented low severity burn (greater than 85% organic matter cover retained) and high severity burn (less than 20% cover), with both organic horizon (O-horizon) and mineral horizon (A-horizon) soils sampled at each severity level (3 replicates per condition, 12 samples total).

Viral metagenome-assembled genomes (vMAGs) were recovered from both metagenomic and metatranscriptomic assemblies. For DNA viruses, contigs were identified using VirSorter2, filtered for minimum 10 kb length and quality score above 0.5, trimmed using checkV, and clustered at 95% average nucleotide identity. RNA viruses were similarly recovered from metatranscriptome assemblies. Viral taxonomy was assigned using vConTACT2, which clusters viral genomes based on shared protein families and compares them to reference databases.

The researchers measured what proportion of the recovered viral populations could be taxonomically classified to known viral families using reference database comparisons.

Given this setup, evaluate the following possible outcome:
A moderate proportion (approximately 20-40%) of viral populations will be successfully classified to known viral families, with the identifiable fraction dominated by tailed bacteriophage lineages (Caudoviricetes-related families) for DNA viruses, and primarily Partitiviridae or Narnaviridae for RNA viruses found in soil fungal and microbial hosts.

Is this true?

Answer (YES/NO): NO